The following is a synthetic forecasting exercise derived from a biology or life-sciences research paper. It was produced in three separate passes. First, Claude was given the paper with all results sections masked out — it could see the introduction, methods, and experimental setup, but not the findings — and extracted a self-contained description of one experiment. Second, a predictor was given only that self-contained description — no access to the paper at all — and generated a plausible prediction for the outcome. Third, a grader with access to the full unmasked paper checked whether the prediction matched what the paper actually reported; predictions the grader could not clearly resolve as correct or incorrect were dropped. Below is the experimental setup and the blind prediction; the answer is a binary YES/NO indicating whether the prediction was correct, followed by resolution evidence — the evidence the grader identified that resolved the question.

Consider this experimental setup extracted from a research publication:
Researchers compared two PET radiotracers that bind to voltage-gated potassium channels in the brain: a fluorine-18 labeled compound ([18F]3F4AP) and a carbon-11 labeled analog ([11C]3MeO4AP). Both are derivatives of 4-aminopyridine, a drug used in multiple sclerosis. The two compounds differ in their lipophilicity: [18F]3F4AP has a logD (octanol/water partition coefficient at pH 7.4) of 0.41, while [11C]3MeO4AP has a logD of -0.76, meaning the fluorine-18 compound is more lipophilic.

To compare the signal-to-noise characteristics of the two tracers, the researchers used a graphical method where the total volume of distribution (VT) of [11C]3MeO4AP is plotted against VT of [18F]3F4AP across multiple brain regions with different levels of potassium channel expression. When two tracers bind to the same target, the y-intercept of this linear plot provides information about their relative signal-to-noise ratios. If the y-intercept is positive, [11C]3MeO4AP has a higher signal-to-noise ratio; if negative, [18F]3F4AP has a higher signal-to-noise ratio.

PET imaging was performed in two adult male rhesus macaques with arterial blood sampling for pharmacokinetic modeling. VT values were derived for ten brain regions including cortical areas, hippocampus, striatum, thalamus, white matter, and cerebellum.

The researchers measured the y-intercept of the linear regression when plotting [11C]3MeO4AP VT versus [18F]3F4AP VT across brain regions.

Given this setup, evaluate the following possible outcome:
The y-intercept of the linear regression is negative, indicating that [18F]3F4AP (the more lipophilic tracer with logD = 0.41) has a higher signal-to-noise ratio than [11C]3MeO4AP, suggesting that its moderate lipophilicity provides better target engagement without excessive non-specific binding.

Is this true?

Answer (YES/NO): NO